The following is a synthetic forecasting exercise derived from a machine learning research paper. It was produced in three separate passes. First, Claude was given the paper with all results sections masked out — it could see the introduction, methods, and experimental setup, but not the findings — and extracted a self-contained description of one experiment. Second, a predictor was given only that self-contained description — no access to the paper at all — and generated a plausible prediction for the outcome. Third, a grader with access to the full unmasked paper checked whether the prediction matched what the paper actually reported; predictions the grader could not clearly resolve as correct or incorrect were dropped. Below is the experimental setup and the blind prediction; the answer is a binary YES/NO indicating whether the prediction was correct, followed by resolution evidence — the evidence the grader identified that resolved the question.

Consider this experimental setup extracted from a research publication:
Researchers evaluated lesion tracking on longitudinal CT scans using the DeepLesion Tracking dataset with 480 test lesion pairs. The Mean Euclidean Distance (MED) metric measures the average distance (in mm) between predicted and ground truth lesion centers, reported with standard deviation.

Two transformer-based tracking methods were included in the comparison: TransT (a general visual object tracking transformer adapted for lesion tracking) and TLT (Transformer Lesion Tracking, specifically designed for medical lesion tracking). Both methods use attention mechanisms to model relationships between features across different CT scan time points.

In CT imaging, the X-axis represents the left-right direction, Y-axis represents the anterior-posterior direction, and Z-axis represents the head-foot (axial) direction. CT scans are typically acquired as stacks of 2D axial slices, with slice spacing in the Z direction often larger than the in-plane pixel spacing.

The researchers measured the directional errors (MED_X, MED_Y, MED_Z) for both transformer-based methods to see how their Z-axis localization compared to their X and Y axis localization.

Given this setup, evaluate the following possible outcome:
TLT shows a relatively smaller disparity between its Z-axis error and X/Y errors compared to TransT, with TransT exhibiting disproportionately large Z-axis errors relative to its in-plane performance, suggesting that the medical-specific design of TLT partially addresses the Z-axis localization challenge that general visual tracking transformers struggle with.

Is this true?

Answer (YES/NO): NO